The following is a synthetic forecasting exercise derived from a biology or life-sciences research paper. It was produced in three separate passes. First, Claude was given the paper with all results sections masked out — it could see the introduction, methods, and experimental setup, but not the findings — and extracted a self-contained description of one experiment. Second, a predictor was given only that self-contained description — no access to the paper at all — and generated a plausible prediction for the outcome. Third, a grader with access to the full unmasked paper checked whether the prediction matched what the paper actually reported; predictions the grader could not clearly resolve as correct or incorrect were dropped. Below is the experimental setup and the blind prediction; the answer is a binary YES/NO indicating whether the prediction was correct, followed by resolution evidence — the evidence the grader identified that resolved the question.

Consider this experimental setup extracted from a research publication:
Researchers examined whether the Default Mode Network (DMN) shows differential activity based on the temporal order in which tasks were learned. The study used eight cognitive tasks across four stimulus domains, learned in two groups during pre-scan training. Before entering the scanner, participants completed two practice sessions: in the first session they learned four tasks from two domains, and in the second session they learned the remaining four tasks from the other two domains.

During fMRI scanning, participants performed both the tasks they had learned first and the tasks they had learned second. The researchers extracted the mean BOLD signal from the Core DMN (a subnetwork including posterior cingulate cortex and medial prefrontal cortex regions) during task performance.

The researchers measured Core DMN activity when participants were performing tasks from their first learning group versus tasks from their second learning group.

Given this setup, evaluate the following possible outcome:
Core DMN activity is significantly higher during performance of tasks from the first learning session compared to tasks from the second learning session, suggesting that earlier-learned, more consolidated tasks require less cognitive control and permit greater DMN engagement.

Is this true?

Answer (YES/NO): NO